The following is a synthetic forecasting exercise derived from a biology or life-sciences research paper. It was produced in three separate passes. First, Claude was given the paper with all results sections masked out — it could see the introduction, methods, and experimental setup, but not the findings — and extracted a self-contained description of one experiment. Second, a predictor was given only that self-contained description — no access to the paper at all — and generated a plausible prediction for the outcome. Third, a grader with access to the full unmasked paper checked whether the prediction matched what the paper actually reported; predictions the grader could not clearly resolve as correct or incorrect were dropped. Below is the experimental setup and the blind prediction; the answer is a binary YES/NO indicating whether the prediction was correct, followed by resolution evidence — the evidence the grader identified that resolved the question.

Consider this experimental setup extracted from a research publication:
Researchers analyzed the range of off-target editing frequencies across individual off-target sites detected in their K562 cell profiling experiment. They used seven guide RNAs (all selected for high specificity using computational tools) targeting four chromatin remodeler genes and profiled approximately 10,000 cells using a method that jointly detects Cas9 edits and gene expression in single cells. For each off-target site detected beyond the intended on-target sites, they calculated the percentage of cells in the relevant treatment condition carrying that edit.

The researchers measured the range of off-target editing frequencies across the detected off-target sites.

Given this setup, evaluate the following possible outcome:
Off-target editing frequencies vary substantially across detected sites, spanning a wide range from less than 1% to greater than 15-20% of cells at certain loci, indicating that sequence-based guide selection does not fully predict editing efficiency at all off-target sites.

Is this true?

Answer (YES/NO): YES